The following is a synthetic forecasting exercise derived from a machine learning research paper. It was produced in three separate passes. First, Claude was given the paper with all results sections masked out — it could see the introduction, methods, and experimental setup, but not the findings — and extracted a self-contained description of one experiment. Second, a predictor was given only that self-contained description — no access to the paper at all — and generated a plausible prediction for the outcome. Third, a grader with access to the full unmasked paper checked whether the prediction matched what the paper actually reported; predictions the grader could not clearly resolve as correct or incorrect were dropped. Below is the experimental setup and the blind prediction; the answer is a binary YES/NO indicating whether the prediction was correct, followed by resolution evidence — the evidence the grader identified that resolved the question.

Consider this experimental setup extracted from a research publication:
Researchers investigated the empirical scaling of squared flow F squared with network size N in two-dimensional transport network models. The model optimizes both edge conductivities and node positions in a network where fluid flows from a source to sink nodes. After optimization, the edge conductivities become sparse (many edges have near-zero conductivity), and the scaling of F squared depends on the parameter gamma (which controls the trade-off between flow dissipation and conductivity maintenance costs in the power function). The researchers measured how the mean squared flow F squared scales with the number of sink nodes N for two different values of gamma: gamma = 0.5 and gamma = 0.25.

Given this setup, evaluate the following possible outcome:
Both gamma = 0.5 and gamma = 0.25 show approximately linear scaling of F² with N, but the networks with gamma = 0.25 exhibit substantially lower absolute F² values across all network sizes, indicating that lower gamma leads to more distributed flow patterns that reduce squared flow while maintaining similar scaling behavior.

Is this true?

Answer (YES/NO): NO